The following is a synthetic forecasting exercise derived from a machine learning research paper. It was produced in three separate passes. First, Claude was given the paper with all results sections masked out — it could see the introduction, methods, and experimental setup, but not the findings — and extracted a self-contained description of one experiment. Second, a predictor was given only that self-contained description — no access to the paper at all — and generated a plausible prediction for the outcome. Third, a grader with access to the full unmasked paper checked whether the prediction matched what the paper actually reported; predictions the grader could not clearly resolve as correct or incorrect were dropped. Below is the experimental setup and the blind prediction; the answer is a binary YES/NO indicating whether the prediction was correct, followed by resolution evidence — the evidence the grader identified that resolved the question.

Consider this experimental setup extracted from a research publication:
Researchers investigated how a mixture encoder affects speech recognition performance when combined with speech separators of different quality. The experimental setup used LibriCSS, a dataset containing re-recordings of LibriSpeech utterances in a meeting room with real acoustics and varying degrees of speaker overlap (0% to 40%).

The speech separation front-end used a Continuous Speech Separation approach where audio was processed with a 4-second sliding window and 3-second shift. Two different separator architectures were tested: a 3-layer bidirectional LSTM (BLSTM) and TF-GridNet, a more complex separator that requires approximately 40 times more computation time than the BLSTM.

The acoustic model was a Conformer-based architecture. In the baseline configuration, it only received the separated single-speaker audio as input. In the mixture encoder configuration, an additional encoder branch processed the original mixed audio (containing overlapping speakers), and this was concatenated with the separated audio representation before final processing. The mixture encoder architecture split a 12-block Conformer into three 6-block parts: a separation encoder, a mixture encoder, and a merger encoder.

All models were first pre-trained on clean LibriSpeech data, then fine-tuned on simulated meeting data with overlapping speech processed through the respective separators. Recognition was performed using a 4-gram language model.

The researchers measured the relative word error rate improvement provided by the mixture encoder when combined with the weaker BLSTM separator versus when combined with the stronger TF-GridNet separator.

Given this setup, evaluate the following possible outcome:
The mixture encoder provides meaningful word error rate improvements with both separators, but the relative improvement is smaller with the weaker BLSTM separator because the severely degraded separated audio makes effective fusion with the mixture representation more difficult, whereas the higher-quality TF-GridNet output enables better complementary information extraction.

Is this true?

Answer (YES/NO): NO